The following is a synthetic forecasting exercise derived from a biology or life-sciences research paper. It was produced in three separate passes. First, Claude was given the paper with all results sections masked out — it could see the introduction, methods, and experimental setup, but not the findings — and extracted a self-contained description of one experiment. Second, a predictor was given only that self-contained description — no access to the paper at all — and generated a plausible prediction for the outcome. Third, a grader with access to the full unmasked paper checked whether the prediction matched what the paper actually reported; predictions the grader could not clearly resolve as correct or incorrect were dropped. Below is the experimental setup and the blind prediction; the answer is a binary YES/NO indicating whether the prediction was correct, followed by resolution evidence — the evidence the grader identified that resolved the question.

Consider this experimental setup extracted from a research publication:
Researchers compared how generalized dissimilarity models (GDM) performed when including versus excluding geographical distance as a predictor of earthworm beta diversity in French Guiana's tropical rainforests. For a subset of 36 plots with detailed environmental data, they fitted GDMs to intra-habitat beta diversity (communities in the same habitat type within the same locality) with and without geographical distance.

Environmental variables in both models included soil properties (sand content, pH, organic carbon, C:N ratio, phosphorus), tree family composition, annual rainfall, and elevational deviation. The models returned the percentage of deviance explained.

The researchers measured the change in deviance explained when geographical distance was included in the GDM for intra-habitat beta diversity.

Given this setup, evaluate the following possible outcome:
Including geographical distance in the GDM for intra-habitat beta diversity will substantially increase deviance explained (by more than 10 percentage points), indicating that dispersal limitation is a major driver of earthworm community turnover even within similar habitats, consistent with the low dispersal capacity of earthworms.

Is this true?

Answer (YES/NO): YES